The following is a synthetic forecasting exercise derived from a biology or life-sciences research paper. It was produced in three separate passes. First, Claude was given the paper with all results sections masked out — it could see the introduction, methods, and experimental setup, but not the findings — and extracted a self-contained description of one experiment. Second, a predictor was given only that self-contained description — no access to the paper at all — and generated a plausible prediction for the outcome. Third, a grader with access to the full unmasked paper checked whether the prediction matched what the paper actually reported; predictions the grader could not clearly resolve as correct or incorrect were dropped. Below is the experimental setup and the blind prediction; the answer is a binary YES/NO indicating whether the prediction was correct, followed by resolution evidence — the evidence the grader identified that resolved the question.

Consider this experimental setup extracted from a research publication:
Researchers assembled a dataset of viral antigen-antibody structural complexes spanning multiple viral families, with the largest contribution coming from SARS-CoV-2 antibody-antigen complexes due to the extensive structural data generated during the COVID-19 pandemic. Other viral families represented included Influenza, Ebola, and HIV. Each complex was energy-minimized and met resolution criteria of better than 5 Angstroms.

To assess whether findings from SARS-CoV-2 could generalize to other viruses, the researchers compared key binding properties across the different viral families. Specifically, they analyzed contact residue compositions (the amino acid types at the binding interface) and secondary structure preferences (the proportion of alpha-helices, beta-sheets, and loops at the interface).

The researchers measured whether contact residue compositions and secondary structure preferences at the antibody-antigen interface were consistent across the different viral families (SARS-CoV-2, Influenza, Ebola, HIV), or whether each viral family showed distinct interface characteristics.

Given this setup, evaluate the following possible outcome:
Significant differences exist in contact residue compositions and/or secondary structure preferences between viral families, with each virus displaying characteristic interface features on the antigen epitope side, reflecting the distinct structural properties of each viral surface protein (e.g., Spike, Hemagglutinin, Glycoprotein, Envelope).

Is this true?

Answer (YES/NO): NO